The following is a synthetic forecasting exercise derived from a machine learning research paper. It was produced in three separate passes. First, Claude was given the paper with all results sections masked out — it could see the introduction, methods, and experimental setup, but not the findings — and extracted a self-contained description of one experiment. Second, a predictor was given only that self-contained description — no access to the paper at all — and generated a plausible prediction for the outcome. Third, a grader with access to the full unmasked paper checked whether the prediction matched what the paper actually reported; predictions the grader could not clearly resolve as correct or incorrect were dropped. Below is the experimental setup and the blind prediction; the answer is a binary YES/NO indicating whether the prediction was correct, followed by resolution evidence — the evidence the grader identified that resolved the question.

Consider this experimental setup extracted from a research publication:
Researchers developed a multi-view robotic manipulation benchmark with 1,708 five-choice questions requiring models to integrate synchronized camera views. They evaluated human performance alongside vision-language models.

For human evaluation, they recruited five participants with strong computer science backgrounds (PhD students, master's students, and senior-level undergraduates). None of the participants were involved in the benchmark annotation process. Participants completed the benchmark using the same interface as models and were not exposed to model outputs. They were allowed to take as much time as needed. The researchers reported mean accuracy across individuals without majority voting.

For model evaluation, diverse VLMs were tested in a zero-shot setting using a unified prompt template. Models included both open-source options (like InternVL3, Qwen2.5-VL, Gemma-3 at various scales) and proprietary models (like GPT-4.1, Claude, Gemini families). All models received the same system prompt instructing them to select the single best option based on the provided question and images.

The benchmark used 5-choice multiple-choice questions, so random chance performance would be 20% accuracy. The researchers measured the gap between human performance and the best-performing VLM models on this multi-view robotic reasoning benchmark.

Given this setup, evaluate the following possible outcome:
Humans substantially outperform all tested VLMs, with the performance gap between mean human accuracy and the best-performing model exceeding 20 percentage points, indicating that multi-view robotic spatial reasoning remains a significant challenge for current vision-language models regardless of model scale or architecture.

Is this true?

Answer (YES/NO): YES